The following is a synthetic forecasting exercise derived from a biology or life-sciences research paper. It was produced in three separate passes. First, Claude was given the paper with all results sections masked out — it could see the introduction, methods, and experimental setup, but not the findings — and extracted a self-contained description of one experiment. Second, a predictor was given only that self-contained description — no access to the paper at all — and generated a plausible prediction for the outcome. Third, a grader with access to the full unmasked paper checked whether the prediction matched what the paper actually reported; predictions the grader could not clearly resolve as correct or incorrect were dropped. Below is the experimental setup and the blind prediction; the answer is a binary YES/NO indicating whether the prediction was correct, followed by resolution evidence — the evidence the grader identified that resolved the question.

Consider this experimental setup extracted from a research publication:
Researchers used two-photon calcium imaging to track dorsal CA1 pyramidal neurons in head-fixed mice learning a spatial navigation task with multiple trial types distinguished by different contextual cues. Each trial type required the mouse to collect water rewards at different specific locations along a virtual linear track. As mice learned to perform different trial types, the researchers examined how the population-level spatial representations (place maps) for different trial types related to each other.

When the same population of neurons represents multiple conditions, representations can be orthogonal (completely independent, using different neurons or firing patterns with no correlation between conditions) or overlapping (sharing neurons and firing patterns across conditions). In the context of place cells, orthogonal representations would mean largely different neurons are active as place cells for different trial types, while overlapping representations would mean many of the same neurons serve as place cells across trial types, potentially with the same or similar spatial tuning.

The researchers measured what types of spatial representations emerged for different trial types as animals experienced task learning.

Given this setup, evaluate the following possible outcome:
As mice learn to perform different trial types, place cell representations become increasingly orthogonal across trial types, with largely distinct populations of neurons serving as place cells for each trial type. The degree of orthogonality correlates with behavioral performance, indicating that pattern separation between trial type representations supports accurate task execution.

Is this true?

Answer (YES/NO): NO